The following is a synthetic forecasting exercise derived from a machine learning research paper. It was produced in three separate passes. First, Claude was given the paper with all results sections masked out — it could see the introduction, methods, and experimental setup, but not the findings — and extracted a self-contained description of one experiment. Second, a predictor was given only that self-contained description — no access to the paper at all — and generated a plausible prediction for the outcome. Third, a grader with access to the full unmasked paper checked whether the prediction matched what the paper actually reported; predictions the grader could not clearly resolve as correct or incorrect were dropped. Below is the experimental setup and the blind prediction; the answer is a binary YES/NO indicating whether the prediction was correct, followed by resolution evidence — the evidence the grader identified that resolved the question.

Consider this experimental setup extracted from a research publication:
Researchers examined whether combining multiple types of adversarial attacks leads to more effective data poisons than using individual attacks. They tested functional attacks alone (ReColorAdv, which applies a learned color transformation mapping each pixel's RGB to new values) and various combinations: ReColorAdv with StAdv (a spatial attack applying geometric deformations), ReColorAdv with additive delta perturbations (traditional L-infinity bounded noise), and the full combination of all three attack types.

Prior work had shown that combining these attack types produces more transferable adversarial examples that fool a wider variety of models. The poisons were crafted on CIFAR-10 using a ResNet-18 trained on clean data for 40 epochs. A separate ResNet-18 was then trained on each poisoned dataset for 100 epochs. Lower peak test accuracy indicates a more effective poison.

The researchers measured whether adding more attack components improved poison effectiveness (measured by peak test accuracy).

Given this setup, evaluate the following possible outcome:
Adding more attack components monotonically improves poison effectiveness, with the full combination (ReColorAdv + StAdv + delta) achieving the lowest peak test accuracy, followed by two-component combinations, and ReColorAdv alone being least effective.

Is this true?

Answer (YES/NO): NO